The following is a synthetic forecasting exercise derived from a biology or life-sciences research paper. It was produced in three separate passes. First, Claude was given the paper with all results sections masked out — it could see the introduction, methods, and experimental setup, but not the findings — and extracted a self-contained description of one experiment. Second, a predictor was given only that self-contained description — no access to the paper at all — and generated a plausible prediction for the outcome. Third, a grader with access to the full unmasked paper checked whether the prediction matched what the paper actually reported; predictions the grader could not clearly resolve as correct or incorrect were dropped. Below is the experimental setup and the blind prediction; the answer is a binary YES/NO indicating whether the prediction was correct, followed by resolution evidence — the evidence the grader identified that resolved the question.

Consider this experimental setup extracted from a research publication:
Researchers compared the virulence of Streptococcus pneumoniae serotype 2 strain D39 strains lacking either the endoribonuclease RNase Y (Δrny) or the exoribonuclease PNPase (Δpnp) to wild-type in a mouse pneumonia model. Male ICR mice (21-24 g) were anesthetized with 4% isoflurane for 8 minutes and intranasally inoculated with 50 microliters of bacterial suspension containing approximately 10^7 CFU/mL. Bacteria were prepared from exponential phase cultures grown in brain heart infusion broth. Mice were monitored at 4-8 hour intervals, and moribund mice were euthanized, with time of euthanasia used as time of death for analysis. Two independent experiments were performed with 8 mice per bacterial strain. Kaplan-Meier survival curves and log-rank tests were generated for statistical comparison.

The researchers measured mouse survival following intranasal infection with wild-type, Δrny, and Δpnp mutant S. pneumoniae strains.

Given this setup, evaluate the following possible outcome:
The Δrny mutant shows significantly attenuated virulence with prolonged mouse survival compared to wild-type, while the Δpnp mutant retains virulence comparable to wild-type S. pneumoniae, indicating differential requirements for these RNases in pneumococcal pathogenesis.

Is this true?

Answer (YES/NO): NO